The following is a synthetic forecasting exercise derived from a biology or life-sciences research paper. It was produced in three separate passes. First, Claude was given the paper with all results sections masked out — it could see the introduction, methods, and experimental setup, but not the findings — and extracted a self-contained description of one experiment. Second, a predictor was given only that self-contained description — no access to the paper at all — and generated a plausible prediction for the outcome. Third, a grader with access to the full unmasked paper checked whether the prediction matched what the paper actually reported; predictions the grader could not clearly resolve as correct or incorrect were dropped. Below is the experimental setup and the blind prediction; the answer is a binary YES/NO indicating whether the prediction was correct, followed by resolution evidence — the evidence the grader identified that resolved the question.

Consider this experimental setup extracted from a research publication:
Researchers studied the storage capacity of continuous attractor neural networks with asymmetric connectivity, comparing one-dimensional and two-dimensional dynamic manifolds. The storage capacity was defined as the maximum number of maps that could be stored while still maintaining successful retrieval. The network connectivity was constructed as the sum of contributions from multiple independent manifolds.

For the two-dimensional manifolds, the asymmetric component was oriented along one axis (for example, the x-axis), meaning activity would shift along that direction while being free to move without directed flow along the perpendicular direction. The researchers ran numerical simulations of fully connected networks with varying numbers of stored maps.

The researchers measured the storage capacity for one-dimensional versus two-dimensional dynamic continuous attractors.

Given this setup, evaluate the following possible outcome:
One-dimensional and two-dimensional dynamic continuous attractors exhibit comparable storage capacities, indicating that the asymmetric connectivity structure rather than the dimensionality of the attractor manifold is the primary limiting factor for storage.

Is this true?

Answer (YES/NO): NO